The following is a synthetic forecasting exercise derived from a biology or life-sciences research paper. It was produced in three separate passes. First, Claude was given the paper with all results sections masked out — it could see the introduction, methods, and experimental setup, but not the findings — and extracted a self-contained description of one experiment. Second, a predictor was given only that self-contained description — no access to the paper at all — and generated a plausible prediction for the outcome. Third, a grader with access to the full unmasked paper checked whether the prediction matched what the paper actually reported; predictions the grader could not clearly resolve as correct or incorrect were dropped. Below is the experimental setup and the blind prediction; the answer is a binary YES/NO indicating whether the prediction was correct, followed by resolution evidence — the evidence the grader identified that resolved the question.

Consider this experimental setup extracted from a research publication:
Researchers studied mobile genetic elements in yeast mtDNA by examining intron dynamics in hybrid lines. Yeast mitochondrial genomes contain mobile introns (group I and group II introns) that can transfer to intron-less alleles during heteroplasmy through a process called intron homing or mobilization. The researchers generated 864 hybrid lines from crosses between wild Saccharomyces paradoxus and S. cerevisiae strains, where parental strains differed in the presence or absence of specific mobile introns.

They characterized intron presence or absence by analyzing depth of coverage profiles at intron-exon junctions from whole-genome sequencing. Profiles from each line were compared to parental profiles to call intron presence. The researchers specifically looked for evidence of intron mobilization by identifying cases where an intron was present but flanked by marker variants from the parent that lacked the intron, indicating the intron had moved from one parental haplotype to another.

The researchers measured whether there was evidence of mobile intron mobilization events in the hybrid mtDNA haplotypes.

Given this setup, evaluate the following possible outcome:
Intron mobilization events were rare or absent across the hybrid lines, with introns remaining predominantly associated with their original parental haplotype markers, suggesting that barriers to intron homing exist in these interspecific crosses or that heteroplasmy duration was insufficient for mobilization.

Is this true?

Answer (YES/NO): NO